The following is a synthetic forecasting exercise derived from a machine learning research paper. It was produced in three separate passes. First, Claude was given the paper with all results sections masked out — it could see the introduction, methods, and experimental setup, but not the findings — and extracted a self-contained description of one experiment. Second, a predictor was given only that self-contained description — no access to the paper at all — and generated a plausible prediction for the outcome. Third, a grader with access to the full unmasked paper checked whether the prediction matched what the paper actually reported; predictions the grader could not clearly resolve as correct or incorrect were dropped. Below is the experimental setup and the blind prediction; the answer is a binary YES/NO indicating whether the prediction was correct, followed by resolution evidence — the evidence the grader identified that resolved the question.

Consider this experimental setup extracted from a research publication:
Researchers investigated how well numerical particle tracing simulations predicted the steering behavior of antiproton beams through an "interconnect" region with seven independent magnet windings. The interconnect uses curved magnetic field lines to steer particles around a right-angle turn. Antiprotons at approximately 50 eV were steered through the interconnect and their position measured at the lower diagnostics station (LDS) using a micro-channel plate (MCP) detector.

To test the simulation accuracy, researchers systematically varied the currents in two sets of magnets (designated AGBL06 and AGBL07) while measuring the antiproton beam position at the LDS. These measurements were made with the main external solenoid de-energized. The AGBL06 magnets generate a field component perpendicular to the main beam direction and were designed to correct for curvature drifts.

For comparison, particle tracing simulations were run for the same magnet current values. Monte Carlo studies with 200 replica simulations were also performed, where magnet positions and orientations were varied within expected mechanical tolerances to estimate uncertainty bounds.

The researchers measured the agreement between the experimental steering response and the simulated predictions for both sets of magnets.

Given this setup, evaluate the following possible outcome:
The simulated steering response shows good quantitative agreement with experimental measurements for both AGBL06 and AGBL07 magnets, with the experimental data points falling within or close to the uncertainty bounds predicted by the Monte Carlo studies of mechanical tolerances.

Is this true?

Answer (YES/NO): NO